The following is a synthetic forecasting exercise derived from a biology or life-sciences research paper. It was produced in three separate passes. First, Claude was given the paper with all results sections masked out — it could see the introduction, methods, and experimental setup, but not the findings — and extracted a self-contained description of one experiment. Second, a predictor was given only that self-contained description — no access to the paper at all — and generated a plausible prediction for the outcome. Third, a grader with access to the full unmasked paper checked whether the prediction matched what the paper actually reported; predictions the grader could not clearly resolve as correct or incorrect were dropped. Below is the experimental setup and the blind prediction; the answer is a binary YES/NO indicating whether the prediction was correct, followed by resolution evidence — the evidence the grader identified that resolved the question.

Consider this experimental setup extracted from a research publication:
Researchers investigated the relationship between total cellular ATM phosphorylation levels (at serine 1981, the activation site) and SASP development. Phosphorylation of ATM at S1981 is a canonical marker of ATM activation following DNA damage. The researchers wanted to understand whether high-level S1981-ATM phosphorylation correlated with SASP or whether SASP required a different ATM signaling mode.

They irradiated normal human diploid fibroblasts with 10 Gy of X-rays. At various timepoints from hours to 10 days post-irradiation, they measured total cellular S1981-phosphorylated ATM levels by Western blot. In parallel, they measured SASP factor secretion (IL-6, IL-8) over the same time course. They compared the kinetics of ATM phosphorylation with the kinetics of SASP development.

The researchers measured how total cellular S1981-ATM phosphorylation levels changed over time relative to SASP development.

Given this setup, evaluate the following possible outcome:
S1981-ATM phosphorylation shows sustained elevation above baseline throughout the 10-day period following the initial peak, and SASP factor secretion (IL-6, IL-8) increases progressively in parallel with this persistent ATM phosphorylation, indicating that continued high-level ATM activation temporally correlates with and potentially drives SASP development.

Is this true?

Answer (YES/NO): NO